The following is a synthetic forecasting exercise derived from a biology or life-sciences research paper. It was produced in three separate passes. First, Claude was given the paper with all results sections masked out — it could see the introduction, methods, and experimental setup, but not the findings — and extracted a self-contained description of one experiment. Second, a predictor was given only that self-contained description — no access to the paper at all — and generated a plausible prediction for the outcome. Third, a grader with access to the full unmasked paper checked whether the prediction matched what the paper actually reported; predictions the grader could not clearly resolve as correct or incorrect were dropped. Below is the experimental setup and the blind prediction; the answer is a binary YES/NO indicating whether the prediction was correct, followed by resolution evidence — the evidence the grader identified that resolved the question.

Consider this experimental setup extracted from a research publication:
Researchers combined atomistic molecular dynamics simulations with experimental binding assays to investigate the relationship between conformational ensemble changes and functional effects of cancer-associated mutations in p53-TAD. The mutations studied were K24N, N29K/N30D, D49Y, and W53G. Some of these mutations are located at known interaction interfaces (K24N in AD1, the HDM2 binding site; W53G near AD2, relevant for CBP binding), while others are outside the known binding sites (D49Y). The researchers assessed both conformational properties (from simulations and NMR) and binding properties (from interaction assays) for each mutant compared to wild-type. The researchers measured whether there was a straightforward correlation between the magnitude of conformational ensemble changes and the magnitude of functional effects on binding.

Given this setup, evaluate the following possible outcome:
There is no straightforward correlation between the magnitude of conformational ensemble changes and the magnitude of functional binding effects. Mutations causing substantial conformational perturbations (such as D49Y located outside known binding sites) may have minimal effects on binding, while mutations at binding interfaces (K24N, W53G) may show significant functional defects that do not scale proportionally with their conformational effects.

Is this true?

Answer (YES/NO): NO